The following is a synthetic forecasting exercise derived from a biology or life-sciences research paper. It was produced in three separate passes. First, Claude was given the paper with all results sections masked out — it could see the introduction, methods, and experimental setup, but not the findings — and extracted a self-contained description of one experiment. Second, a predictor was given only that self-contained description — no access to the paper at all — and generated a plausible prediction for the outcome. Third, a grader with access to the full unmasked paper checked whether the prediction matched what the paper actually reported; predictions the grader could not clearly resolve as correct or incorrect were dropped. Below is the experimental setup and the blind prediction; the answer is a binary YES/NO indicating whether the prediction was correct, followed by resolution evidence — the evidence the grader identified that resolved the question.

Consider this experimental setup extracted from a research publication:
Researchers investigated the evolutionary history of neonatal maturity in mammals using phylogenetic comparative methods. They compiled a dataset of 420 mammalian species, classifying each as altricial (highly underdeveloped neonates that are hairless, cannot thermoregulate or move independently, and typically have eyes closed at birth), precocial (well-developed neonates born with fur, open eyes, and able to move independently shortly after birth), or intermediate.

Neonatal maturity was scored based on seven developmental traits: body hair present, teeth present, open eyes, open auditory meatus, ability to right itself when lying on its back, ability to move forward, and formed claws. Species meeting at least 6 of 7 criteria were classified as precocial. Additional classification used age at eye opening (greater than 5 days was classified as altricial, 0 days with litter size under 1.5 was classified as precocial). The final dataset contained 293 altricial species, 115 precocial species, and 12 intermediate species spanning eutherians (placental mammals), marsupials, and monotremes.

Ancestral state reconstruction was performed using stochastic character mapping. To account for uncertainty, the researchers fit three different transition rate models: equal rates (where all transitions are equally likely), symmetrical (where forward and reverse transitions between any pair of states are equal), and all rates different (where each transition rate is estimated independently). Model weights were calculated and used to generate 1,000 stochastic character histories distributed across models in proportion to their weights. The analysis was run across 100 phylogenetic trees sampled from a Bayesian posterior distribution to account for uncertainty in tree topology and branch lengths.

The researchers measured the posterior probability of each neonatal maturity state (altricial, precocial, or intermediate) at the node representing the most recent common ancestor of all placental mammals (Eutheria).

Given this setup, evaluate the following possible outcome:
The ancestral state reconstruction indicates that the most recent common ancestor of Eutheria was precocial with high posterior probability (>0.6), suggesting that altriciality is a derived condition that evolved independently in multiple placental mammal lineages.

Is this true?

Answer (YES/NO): YES